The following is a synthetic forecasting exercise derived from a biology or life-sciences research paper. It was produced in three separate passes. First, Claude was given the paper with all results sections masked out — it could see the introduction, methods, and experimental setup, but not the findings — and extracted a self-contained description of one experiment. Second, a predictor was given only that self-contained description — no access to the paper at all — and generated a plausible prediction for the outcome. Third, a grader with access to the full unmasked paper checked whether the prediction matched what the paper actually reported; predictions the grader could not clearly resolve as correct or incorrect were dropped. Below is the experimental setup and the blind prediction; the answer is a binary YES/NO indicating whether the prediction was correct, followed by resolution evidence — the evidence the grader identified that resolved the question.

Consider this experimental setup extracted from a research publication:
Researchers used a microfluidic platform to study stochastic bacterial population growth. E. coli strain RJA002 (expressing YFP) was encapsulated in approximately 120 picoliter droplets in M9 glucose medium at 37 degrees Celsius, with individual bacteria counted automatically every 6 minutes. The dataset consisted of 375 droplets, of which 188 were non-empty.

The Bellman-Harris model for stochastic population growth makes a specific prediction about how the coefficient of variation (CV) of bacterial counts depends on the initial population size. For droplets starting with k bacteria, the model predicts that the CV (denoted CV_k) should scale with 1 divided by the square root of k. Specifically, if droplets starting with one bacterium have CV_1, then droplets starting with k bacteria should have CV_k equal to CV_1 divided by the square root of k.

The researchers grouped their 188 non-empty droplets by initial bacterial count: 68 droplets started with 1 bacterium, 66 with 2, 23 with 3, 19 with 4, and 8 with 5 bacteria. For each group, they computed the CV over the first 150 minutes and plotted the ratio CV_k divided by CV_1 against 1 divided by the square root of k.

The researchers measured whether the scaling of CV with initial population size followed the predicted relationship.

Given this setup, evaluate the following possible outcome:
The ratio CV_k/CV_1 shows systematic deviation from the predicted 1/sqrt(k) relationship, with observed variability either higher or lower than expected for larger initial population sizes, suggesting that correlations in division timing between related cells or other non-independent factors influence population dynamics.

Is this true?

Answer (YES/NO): NO